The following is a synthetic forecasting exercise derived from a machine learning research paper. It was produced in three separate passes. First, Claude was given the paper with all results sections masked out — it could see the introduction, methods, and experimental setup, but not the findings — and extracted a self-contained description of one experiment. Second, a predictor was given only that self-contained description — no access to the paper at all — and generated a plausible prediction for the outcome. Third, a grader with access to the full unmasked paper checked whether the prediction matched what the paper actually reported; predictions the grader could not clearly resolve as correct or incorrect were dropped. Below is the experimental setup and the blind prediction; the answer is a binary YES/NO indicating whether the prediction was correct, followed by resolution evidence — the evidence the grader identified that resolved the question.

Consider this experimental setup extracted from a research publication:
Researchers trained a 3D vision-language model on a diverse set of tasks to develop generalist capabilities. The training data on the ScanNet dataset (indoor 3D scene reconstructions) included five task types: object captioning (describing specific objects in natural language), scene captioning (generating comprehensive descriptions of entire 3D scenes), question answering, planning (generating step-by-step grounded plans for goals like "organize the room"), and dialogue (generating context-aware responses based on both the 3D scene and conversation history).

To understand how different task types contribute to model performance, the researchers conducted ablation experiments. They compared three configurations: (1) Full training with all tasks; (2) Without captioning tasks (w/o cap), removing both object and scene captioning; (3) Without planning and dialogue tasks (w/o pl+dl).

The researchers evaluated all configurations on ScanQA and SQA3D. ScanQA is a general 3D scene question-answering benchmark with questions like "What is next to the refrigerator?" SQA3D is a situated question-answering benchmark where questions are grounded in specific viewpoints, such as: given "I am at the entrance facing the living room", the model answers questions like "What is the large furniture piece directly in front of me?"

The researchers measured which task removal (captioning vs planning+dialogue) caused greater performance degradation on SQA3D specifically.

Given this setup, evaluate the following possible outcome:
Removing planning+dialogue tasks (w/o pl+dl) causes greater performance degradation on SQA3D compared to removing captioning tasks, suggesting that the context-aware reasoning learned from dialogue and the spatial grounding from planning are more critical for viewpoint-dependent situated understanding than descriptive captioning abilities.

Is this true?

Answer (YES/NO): NO